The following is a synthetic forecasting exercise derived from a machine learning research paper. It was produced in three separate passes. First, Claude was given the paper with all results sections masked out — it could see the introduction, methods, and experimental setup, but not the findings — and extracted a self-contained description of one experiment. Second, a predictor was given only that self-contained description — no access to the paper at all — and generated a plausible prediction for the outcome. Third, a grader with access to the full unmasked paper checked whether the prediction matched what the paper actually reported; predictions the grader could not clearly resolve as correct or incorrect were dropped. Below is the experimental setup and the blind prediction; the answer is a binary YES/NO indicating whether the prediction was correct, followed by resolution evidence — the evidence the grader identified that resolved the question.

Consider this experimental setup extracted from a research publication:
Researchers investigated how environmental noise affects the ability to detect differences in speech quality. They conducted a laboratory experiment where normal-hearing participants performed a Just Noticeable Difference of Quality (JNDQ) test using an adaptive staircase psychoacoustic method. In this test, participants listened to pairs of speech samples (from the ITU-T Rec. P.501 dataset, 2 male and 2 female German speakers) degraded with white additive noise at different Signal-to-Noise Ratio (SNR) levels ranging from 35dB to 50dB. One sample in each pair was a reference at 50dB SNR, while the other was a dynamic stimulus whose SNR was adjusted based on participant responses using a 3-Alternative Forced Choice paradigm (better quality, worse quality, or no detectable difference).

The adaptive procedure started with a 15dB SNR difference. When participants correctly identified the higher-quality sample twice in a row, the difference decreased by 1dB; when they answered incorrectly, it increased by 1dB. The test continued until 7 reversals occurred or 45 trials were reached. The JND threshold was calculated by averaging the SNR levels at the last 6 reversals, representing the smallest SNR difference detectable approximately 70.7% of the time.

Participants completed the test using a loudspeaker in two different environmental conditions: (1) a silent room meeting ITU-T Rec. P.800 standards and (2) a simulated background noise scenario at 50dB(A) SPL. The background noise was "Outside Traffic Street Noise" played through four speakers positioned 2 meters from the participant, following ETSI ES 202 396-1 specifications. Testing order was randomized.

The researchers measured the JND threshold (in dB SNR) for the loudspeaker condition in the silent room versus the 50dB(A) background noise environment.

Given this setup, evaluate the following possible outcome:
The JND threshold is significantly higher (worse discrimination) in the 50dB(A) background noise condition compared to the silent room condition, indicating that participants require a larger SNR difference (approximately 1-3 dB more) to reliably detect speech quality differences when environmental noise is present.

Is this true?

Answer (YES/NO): YES